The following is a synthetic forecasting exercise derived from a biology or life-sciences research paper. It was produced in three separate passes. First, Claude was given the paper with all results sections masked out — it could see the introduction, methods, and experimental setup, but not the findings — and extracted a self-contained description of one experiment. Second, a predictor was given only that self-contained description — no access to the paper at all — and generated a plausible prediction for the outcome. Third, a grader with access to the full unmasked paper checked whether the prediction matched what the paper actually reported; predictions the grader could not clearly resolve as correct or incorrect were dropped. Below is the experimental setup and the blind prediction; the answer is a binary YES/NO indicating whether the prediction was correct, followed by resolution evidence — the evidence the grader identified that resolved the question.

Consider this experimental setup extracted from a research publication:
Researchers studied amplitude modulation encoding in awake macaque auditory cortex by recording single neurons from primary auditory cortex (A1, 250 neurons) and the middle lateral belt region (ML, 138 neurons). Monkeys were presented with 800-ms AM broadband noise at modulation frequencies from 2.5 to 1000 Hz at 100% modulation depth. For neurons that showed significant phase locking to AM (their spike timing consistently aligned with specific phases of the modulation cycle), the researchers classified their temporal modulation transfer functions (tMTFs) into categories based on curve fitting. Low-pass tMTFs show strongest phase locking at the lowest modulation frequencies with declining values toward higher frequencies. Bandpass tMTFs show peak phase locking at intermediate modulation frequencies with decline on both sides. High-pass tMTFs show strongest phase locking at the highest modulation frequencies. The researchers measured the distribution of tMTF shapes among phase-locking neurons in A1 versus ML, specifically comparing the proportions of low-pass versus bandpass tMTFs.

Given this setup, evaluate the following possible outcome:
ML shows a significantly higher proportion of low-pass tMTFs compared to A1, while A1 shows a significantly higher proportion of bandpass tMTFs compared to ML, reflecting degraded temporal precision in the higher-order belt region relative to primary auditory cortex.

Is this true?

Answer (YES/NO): YES